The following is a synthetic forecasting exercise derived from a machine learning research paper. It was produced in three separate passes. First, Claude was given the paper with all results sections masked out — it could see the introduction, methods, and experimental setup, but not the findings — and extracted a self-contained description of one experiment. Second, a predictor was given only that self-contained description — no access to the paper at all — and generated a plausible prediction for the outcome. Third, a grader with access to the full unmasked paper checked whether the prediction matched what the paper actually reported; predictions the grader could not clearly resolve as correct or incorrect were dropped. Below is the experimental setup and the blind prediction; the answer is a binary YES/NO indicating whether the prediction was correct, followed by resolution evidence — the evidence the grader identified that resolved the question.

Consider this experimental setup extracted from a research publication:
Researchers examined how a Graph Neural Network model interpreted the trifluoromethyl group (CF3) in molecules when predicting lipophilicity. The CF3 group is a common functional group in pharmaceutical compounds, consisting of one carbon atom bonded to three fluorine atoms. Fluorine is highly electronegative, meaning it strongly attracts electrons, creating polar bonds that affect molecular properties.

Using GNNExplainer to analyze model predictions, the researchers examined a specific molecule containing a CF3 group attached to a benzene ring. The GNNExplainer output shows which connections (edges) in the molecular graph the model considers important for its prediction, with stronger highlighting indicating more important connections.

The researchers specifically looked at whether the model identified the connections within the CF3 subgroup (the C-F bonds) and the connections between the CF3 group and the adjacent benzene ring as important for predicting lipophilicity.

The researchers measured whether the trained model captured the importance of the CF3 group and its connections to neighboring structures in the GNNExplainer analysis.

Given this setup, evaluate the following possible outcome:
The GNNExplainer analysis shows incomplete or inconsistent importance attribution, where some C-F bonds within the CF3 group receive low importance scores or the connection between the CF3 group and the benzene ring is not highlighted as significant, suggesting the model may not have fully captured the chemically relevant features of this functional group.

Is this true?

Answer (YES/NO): NO